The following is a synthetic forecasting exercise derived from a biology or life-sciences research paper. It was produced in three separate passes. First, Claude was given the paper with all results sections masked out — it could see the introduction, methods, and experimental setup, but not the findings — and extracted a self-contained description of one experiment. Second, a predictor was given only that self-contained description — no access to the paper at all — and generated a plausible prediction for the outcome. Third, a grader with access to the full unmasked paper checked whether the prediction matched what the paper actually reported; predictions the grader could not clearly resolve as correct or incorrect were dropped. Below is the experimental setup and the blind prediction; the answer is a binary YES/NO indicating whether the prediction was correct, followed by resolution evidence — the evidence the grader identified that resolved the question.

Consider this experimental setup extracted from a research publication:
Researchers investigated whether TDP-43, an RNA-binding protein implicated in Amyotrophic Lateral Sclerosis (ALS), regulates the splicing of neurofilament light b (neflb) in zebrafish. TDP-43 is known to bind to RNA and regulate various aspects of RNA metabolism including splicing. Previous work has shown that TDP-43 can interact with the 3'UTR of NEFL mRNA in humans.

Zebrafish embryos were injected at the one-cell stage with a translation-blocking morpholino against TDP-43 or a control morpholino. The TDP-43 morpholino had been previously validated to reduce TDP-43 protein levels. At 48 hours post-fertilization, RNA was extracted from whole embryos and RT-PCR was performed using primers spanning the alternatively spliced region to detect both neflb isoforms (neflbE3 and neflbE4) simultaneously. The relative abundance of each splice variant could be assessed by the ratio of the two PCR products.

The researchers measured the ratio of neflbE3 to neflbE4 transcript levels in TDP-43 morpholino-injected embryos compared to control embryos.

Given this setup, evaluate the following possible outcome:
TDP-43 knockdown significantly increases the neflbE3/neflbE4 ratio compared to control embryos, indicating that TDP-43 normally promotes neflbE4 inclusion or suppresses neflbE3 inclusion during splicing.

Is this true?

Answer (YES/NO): YES